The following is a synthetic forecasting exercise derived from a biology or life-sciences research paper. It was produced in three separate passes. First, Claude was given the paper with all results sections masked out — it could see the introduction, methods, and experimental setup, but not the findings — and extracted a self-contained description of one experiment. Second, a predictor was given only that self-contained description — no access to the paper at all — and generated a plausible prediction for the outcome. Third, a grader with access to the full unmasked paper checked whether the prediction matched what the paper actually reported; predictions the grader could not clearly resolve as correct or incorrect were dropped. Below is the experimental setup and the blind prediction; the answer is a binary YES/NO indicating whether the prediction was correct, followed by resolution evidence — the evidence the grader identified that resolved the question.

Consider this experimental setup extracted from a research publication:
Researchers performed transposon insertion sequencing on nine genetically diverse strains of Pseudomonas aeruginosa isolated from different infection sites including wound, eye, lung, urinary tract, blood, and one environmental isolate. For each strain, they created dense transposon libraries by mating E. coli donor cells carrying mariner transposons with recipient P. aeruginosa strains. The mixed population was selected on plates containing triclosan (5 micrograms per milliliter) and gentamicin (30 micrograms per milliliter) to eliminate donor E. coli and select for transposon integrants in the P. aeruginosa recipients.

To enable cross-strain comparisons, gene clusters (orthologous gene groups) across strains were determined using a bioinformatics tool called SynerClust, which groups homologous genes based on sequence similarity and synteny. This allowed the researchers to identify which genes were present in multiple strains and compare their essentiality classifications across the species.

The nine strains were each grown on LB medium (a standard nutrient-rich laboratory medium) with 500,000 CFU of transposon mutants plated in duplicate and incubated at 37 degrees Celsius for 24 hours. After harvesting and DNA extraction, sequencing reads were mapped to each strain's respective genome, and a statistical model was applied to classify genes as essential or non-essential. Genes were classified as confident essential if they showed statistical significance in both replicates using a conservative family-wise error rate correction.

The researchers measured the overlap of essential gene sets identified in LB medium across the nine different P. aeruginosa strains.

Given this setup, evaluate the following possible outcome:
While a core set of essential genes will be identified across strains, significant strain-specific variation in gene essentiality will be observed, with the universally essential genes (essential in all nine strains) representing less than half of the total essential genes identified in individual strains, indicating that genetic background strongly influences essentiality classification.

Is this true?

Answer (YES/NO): NO